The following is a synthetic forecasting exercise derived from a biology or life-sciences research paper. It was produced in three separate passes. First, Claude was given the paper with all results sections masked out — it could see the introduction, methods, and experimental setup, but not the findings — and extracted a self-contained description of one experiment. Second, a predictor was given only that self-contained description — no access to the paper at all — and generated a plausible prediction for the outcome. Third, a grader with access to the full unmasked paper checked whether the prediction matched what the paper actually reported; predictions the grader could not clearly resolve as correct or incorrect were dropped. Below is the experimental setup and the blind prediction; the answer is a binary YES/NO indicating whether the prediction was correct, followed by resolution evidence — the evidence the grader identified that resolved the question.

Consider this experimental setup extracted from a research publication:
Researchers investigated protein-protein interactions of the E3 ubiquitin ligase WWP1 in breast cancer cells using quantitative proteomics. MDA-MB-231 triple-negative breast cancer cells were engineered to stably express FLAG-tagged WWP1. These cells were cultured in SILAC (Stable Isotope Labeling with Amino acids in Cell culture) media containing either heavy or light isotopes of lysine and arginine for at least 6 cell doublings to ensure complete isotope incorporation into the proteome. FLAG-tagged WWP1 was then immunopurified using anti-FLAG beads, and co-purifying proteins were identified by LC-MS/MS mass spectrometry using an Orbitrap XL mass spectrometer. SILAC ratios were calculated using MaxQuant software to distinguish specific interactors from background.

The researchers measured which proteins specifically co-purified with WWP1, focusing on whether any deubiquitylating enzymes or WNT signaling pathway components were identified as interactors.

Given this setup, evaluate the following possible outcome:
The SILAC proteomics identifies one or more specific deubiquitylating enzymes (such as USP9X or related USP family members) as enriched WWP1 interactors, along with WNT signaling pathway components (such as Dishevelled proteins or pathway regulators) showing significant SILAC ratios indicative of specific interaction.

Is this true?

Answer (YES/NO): YES